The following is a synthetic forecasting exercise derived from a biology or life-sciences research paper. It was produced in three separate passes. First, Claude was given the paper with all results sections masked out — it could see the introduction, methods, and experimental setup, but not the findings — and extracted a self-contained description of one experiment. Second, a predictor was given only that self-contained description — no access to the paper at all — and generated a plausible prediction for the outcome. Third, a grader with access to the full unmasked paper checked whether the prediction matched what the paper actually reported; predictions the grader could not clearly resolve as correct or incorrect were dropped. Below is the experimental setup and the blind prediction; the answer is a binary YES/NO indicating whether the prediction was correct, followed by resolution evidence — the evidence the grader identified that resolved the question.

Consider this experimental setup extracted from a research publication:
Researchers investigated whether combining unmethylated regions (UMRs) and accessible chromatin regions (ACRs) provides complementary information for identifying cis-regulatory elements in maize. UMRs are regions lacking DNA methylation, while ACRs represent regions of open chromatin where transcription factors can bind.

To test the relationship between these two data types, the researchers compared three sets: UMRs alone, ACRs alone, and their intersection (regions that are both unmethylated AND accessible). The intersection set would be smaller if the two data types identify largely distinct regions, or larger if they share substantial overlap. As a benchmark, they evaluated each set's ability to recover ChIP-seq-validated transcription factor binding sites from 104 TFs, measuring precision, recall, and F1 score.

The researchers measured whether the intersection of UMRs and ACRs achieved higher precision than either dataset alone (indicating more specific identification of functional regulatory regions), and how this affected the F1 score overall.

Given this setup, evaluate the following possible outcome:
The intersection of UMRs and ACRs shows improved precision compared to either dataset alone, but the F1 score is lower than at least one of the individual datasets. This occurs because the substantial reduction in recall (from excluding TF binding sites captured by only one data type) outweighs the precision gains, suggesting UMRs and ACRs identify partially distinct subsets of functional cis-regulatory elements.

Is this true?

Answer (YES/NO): NO